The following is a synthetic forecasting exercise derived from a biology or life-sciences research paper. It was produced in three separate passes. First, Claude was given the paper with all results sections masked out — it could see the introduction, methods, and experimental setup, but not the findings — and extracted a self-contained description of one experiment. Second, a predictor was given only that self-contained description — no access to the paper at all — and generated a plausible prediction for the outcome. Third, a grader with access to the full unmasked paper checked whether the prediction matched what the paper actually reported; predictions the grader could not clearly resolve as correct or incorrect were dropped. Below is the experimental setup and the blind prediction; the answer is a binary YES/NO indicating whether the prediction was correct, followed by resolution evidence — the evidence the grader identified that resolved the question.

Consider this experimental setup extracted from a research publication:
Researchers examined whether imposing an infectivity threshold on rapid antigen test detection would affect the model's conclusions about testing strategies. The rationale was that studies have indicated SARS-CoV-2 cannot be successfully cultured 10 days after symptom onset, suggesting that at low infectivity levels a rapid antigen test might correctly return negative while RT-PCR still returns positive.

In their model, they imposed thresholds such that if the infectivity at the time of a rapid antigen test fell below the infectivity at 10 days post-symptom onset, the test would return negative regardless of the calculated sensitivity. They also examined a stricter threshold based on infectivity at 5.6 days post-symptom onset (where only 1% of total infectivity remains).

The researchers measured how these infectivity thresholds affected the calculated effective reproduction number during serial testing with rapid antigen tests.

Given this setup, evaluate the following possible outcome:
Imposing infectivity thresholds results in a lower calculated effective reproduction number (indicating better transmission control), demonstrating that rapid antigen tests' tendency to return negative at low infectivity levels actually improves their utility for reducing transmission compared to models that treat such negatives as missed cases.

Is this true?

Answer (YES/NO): NO